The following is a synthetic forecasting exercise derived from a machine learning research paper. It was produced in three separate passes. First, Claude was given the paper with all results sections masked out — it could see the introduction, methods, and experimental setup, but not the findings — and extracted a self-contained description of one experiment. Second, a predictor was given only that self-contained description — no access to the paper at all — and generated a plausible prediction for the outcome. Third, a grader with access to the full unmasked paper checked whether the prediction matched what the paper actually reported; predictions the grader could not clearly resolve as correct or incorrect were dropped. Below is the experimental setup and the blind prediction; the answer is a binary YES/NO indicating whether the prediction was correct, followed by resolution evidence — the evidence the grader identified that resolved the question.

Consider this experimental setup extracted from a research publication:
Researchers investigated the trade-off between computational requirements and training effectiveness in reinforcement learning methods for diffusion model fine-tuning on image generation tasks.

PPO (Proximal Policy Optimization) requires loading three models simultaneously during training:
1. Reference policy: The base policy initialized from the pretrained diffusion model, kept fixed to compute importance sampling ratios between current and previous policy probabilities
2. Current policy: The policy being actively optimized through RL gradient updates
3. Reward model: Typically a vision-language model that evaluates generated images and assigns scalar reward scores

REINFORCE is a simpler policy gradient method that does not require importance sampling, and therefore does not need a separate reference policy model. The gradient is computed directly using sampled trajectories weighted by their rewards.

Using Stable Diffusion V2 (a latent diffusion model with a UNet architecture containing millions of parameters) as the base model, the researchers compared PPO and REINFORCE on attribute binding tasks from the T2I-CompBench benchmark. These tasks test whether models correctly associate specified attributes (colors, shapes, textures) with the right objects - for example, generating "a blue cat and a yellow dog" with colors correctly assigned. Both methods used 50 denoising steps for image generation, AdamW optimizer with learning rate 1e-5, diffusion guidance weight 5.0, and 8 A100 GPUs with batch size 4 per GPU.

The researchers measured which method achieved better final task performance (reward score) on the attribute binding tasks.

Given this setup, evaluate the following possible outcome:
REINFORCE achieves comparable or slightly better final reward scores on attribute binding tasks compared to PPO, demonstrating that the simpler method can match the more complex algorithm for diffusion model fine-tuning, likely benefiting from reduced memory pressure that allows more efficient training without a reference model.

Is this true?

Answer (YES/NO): NO